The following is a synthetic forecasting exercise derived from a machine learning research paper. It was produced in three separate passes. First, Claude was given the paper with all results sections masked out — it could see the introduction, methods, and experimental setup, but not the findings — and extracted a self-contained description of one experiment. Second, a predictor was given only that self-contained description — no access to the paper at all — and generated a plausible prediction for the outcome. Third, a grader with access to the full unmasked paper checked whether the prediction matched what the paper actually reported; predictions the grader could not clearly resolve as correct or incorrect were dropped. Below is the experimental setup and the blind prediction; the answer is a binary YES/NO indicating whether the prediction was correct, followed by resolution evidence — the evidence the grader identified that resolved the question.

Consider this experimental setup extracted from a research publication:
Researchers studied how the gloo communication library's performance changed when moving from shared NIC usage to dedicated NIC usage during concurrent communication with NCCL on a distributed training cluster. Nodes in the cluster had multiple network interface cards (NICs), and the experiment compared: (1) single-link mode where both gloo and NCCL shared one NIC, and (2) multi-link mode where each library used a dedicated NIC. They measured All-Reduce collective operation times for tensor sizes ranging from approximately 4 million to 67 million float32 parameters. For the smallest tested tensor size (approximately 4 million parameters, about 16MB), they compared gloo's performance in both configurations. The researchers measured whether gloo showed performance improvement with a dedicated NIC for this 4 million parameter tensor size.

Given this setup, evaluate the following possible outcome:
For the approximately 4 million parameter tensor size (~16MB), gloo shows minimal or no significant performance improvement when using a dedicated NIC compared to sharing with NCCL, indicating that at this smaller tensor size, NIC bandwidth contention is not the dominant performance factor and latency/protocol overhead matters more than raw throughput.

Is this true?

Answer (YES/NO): YES